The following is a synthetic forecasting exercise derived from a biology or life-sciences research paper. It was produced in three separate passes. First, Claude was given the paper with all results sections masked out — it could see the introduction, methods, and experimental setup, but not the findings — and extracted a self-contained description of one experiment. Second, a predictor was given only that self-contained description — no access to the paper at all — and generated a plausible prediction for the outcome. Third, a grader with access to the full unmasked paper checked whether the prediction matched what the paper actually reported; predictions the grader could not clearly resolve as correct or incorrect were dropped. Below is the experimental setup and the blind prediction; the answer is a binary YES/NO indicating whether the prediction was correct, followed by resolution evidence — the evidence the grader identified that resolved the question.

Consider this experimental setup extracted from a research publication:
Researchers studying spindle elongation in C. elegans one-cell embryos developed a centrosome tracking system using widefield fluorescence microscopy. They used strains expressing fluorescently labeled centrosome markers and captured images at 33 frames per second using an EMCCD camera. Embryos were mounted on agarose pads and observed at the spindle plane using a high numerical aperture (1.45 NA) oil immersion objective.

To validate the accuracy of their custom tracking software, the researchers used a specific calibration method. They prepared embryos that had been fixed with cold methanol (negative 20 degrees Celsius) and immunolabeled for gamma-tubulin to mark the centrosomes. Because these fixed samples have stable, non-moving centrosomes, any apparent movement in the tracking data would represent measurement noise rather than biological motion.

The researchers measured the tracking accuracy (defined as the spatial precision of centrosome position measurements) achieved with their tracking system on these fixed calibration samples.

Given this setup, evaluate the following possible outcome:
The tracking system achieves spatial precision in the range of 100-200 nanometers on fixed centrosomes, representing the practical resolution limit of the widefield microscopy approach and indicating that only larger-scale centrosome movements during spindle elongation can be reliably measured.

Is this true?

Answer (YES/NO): NO